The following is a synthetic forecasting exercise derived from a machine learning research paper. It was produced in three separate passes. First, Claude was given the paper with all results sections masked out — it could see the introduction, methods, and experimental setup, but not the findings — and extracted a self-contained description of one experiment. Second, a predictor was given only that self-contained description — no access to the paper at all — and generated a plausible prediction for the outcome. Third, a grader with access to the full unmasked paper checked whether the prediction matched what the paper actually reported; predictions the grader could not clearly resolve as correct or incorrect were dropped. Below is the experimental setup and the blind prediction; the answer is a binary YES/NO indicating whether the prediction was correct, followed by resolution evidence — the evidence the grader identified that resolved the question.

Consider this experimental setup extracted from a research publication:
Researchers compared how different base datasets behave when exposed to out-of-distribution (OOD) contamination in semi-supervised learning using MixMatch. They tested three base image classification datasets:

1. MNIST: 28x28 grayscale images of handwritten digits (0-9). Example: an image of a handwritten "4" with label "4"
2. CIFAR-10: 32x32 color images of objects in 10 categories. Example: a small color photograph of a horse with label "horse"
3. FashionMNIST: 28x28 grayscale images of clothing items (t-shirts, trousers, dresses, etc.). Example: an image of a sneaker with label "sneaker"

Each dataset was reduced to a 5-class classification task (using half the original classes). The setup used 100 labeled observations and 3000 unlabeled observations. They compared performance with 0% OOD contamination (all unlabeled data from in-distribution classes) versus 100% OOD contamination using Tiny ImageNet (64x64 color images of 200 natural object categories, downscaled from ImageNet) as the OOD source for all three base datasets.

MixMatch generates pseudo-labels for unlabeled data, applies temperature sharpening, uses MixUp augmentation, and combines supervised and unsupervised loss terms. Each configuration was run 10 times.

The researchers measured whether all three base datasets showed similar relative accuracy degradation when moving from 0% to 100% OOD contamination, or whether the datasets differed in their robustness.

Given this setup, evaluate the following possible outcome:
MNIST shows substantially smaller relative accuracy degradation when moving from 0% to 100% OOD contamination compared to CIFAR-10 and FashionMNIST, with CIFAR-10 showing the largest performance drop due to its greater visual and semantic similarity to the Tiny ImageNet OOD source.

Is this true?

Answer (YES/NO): NO